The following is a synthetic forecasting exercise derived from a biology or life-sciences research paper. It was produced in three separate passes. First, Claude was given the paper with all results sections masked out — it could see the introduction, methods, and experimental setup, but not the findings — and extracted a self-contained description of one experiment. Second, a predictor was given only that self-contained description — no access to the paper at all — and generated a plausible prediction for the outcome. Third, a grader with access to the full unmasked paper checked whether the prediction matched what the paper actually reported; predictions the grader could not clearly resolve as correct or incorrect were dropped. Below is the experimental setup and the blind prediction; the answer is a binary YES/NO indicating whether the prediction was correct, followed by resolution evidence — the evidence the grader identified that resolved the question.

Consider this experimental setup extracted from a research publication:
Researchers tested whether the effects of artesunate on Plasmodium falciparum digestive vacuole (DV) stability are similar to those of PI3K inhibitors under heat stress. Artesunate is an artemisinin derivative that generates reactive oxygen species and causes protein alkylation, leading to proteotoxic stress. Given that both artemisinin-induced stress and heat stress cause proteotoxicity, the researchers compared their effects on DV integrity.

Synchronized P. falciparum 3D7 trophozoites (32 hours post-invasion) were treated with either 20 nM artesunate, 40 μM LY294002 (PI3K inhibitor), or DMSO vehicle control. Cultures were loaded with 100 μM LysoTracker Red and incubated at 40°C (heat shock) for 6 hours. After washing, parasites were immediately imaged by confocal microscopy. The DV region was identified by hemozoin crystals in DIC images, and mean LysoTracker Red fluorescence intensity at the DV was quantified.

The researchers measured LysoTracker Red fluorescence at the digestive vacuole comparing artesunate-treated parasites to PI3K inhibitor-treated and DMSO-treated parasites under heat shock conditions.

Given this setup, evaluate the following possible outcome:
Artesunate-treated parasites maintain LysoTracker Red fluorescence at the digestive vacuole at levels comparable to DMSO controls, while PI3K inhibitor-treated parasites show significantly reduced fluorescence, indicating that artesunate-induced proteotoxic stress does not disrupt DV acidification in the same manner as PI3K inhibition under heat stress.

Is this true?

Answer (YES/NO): NO